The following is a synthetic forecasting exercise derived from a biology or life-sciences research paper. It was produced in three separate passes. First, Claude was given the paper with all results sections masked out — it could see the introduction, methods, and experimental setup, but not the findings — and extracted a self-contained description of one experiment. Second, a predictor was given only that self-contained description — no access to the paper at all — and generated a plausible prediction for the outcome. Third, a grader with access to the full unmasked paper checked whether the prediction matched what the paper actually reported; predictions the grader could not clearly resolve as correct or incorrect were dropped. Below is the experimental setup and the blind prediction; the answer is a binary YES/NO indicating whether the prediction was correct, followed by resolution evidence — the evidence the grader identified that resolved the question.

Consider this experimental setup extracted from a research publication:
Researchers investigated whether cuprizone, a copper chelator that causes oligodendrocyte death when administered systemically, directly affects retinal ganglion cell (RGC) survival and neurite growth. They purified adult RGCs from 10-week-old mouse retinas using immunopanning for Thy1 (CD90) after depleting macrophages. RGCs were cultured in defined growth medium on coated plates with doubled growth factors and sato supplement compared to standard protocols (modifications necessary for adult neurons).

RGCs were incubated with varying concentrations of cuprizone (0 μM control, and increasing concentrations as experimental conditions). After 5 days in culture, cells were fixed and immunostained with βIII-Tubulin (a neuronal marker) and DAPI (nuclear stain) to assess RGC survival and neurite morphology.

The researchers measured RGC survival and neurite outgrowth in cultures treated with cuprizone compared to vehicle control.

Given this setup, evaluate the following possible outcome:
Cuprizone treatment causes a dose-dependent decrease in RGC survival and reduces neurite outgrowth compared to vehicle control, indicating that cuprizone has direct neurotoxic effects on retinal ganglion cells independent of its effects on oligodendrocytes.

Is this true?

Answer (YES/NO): NO